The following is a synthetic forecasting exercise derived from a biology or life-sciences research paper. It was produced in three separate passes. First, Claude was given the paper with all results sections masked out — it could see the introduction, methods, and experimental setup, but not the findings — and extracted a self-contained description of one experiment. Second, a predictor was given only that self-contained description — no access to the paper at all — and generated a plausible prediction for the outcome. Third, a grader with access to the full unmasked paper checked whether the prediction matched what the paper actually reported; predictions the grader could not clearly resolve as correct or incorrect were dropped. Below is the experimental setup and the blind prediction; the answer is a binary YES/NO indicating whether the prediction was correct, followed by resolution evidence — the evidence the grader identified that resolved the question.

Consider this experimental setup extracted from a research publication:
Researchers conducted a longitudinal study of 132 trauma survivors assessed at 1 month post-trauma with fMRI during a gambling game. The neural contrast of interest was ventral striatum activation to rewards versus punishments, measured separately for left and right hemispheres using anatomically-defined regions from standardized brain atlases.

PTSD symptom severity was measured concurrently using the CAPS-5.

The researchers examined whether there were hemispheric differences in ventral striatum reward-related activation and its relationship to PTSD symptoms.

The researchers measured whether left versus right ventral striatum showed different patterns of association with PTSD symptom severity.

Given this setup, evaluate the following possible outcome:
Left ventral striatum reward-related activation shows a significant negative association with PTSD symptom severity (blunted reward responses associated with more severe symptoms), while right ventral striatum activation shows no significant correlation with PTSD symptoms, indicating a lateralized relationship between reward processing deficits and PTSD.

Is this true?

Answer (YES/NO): NO